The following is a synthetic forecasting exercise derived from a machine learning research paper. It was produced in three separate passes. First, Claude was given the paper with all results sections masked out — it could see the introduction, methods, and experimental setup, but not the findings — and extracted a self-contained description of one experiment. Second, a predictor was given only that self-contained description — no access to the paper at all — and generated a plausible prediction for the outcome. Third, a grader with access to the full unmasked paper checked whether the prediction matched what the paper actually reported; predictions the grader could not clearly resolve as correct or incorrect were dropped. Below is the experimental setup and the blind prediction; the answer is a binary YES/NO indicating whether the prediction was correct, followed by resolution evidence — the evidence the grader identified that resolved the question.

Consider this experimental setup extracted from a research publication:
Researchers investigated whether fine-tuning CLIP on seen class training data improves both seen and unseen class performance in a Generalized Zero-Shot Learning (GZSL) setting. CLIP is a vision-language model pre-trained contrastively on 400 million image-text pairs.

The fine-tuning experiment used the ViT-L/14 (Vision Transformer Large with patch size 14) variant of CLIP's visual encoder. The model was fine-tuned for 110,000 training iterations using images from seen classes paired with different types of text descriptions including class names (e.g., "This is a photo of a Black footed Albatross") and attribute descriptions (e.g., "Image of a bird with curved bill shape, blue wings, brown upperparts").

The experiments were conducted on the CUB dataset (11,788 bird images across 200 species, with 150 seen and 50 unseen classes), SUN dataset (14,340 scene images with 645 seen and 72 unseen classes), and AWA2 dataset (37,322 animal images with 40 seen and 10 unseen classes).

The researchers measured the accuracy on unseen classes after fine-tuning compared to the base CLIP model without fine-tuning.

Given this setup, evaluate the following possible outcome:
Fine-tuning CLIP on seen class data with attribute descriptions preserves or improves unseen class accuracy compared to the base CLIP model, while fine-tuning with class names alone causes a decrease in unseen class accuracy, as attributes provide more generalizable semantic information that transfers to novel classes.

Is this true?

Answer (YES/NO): NO